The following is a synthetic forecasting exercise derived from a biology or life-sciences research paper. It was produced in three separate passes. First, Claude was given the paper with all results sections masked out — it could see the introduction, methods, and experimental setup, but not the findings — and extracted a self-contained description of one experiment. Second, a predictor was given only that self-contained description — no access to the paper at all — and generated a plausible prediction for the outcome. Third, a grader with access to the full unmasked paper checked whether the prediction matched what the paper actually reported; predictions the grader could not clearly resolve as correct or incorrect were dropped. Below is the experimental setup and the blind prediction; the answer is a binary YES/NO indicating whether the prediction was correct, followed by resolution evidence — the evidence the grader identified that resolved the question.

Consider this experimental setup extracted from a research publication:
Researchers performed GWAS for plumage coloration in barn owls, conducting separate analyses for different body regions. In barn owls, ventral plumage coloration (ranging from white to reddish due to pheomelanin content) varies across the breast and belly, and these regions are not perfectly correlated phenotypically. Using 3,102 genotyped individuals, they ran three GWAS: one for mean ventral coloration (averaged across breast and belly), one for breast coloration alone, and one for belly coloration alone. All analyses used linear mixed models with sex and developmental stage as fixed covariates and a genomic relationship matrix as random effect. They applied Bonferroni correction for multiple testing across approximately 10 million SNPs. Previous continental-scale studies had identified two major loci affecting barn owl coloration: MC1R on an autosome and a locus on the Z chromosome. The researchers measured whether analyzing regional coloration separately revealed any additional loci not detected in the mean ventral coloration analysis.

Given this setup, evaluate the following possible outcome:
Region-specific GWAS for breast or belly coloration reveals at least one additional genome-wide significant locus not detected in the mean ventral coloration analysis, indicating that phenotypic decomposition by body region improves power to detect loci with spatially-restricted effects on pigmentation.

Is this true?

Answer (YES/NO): YES